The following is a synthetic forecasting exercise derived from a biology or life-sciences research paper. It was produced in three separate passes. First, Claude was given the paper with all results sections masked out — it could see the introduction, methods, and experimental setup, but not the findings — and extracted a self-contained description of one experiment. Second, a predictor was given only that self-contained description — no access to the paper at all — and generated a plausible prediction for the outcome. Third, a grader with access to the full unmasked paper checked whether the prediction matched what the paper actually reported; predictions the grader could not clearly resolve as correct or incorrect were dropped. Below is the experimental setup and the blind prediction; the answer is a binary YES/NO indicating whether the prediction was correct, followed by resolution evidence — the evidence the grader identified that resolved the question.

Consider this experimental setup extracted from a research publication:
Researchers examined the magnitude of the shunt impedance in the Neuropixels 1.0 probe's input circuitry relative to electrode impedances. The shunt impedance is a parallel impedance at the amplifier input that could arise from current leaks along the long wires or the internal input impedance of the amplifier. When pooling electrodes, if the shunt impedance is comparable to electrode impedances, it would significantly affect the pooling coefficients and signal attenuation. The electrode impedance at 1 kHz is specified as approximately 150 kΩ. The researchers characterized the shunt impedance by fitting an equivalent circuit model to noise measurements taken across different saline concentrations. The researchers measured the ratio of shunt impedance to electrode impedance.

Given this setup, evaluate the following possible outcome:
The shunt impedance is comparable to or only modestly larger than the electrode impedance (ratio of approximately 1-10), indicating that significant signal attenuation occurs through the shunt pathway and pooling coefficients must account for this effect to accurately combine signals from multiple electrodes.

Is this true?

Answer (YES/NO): NO